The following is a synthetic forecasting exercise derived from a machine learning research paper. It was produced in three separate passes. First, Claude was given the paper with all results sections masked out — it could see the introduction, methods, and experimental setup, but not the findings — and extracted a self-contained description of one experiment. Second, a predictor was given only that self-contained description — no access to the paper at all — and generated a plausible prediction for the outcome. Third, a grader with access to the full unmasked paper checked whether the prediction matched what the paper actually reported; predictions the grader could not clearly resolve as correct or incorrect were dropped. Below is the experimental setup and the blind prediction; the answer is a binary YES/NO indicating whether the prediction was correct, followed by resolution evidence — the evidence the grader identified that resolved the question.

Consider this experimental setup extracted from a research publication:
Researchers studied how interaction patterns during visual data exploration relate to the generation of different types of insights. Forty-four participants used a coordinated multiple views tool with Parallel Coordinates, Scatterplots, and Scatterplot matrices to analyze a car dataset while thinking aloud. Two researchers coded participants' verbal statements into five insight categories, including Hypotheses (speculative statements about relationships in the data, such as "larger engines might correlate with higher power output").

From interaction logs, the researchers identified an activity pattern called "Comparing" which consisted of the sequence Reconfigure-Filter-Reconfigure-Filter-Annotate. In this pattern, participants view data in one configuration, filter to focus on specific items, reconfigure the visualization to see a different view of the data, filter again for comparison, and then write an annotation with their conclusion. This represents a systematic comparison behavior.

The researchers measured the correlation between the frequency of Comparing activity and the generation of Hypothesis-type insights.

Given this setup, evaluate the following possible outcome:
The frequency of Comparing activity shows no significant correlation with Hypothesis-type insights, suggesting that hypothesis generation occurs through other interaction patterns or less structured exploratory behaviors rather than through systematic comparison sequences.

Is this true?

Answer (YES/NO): NO